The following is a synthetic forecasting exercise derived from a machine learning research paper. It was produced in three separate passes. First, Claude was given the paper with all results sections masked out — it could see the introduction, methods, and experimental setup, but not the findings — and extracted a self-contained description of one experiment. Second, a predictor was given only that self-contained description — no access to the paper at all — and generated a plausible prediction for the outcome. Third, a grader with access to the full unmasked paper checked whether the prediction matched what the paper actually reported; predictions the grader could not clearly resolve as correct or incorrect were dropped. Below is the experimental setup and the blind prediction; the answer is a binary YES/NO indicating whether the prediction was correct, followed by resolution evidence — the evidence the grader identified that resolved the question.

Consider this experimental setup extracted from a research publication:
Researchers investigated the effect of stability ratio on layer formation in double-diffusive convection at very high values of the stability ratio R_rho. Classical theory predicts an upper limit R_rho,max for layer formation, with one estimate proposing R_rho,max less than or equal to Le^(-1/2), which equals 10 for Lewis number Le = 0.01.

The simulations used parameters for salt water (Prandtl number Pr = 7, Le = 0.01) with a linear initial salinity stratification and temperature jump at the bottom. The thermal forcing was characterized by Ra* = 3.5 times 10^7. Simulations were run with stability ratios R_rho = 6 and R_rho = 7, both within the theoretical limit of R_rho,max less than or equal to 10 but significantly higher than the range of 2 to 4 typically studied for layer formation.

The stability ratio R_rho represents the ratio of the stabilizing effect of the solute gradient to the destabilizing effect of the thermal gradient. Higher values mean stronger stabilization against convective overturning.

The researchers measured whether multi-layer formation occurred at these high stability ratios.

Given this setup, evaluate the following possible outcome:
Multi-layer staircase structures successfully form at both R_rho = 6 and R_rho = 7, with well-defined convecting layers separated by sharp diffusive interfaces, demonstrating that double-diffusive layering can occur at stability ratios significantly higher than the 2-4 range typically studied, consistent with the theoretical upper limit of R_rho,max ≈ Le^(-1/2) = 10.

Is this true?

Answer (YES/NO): NO